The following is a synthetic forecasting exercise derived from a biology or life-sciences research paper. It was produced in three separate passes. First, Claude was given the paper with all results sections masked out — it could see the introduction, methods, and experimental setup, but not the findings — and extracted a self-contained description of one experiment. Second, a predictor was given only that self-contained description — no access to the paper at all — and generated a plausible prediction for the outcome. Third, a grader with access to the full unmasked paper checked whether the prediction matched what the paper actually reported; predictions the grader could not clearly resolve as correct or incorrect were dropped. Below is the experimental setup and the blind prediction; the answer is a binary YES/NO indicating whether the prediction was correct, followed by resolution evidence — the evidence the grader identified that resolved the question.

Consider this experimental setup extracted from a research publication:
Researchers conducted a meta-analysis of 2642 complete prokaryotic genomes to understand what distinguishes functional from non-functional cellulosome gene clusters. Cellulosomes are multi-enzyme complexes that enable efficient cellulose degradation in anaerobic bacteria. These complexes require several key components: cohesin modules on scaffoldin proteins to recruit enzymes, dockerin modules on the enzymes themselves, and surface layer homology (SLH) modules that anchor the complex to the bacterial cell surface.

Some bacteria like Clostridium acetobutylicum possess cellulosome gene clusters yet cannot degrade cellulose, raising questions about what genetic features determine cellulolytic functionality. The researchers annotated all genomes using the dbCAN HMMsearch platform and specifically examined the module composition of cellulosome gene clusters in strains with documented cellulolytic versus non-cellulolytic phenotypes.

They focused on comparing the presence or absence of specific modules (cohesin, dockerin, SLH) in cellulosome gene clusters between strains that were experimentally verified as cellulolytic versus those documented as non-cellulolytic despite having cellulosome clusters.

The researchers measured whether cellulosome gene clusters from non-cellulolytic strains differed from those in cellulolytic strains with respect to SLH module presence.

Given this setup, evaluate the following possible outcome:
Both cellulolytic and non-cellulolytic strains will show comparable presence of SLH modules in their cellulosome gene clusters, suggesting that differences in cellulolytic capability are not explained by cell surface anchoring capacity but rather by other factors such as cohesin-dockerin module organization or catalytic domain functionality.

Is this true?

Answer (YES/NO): NO